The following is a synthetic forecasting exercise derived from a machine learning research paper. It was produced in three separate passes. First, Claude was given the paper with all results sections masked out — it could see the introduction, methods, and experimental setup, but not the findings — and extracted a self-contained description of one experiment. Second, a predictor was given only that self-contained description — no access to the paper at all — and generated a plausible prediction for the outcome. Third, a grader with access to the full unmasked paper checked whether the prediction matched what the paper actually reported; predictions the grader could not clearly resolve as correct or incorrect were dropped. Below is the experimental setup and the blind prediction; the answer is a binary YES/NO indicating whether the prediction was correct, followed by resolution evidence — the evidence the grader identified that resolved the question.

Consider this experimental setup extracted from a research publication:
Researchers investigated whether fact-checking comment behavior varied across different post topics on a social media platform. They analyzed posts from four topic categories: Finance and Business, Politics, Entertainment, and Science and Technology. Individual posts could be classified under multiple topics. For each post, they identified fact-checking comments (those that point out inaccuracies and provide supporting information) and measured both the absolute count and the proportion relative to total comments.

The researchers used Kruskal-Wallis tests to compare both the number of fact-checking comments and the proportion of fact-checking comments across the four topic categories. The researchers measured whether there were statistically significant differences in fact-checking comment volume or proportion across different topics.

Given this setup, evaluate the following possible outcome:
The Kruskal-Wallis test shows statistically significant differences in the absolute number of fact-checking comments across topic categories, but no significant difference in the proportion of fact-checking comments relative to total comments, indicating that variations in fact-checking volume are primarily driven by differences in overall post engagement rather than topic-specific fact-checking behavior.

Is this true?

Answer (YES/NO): NO